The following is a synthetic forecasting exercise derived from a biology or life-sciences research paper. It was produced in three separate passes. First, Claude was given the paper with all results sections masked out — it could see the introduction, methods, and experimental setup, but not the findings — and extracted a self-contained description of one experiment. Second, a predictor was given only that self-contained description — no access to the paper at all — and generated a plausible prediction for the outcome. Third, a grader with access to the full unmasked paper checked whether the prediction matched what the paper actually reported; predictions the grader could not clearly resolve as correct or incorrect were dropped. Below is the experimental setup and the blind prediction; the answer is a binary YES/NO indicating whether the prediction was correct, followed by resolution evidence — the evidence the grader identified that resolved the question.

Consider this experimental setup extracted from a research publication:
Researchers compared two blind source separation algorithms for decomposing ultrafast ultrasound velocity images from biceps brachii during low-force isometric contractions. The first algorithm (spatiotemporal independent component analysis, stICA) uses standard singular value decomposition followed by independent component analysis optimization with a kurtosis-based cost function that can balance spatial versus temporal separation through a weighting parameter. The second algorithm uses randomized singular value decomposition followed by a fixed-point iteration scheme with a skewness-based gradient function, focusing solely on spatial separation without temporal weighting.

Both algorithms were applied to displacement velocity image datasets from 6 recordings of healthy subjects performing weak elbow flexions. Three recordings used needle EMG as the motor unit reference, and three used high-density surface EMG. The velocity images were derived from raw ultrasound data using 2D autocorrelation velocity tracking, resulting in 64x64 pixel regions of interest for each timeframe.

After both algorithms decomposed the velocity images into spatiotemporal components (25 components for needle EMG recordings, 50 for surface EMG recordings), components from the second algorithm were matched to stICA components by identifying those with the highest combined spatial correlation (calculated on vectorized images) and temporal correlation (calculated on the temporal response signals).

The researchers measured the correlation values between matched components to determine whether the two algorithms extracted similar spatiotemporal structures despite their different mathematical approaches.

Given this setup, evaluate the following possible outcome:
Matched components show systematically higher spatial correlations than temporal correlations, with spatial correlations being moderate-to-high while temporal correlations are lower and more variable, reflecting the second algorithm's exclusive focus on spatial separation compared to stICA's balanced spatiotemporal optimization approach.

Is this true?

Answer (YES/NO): NO